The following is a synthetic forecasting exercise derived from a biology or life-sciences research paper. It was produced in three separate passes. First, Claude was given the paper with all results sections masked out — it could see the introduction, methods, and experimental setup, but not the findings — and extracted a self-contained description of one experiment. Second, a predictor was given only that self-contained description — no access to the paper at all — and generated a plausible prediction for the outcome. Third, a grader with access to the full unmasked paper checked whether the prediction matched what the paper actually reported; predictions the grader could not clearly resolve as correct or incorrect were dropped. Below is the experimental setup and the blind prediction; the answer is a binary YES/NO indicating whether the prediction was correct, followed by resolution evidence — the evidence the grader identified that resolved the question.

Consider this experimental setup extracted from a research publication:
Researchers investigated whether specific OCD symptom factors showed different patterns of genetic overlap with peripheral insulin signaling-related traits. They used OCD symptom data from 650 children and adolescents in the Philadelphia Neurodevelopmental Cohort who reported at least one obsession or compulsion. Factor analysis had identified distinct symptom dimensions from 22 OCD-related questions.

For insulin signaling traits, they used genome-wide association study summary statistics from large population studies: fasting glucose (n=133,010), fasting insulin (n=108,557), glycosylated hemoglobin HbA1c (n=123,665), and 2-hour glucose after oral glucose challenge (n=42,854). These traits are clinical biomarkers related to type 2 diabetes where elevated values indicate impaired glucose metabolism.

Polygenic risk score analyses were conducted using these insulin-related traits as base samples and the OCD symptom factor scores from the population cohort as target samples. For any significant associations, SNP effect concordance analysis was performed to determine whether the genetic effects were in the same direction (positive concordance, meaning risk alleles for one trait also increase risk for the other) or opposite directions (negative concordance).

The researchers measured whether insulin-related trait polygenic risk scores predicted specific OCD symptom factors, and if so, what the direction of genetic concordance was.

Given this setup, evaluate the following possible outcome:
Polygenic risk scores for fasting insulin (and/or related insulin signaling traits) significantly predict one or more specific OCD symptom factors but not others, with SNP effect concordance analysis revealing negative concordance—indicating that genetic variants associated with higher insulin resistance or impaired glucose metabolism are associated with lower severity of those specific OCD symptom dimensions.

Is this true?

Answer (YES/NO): NO